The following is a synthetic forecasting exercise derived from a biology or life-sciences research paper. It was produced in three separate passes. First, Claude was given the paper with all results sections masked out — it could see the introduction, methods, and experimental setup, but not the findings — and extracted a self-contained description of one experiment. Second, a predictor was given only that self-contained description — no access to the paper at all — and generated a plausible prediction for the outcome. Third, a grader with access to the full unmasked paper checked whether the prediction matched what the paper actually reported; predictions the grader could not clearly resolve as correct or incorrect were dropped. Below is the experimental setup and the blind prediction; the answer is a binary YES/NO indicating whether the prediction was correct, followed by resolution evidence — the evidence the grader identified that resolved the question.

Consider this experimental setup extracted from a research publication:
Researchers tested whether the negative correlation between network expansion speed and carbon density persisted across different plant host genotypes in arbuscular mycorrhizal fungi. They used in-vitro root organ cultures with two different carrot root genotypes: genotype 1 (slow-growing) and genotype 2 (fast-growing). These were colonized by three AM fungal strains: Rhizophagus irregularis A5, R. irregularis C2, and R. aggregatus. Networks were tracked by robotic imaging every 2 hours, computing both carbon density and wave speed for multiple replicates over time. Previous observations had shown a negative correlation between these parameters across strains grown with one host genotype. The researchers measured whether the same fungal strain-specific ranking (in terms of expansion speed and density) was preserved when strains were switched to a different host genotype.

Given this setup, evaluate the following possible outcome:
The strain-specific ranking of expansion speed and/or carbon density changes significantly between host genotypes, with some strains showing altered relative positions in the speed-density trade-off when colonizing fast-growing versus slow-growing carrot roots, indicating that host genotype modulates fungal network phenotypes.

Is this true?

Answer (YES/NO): NO